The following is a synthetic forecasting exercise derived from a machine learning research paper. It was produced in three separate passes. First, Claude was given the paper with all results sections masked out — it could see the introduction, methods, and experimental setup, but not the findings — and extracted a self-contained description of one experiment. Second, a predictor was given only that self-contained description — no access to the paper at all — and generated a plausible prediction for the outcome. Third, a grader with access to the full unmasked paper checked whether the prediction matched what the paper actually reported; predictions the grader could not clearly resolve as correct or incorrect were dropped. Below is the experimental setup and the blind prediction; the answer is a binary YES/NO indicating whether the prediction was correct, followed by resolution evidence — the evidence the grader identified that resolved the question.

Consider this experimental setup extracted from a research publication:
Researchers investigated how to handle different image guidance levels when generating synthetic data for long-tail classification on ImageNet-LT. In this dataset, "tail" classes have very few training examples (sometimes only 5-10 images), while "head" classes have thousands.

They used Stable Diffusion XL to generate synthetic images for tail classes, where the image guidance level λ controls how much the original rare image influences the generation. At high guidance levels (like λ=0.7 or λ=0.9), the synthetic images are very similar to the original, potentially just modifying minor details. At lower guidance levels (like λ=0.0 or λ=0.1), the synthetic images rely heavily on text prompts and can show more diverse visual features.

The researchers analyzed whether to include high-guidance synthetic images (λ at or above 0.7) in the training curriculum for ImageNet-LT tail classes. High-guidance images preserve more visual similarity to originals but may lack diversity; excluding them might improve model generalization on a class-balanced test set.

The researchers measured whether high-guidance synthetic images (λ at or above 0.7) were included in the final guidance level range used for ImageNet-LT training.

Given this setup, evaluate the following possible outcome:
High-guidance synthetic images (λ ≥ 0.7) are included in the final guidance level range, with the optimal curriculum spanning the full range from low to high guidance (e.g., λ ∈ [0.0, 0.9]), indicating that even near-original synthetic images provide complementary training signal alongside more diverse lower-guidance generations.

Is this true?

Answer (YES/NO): NO